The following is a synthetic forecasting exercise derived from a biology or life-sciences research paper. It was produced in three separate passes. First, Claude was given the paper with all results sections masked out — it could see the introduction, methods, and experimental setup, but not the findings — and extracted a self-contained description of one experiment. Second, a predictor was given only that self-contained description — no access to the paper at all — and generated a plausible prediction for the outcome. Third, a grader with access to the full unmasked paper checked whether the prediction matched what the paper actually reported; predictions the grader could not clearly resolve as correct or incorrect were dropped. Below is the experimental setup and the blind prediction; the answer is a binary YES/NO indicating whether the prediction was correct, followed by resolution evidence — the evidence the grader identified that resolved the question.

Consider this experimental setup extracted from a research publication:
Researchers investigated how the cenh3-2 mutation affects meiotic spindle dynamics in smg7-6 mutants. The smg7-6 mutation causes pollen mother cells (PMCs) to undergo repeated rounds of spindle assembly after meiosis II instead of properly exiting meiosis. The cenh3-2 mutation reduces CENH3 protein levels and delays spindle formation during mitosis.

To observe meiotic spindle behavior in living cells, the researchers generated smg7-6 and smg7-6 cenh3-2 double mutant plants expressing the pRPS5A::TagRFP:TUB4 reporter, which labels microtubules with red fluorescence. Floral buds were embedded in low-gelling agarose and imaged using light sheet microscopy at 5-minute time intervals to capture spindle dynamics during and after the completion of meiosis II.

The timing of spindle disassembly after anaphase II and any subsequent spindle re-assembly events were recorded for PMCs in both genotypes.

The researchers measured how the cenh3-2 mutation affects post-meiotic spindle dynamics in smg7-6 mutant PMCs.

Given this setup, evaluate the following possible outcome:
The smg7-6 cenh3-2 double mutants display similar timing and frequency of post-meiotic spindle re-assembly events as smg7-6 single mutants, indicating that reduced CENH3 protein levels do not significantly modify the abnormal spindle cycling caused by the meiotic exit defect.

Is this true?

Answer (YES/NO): NO